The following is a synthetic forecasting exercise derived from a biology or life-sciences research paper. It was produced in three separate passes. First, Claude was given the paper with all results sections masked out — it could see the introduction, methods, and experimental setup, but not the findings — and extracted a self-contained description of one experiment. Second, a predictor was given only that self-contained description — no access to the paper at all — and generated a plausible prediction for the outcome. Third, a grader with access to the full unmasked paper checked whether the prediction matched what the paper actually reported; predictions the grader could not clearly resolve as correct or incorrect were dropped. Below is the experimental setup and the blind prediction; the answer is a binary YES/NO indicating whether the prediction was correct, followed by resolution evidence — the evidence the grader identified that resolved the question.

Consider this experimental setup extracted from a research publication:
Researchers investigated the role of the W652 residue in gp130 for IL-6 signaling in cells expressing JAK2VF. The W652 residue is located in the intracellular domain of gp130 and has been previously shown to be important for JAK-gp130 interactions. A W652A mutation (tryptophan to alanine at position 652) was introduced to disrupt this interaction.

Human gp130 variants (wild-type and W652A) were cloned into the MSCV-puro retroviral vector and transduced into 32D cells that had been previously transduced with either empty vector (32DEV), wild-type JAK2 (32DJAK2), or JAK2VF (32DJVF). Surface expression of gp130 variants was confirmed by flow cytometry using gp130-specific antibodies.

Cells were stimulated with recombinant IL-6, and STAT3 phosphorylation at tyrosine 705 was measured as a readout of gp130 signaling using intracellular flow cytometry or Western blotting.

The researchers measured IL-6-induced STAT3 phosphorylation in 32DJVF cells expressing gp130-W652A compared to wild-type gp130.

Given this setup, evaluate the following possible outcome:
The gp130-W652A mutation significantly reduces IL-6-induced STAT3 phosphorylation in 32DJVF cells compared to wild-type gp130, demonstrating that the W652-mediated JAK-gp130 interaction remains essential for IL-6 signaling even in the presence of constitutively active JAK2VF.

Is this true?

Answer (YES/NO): NO